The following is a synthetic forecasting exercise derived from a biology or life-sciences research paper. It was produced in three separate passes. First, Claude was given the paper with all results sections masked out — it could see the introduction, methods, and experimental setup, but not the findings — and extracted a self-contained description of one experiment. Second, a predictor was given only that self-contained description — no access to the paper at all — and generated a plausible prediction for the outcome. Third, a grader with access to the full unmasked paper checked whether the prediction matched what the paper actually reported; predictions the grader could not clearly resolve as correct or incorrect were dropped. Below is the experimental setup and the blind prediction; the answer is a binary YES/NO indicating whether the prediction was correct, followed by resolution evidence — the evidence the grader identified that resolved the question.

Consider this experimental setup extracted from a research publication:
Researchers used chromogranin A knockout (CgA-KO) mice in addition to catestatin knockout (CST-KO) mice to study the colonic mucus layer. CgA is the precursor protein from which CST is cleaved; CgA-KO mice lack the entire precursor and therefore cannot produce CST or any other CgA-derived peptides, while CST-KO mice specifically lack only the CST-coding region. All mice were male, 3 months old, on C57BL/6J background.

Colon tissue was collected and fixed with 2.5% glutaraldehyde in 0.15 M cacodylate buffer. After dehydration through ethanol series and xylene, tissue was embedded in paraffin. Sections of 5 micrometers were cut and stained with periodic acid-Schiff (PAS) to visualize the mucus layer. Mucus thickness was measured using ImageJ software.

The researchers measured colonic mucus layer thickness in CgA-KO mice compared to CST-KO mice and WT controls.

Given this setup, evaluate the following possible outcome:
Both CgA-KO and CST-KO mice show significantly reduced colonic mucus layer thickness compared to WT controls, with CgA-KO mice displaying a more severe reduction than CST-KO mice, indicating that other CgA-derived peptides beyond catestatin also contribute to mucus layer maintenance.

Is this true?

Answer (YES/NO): NO